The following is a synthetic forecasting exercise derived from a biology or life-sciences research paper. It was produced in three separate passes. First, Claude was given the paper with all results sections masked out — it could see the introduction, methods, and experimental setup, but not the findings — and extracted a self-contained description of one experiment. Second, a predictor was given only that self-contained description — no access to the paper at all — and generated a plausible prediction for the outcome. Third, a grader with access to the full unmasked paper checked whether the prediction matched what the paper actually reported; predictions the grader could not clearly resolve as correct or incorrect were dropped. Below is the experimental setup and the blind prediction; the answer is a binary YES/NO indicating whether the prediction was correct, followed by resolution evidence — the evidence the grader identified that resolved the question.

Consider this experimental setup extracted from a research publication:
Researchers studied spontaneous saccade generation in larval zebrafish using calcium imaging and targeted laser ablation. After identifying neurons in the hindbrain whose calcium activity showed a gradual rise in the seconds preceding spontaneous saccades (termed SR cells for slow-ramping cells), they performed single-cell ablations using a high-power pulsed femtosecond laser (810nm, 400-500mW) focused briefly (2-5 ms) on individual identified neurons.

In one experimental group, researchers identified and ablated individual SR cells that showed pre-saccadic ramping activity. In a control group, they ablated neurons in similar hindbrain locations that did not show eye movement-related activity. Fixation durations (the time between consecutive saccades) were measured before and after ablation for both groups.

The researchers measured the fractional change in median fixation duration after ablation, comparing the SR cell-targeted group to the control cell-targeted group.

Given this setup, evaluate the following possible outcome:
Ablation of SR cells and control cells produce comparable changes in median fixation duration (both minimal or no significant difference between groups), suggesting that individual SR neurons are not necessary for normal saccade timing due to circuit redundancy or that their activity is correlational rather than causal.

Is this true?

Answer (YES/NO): NO